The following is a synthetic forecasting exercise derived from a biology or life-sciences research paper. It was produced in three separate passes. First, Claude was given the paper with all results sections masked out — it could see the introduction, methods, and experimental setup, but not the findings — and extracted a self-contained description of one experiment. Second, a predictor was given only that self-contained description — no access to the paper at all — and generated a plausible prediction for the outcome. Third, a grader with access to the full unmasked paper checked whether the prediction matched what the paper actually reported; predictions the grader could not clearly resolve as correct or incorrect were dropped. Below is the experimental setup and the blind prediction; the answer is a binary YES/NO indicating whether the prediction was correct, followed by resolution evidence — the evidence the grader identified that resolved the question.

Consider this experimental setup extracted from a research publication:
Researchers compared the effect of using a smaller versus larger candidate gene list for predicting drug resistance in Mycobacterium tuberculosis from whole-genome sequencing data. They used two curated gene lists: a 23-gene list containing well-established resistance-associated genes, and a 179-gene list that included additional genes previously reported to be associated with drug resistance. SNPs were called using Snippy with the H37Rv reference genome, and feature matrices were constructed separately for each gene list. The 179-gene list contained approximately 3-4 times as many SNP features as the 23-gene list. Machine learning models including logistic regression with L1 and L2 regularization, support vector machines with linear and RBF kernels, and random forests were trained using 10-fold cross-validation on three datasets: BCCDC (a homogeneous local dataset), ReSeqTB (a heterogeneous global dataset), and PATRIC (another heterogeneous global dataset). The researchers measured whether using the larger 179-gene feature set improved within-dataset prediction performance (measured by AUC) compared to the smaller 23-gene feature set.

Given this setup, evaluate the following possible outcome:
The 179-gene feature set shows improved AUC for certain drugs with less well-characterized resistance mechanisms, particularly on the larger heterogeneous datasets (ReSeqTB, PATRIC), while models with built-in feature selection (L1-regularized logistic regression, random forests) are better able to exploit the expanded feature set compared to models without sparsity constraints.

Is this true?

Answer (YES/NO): NO